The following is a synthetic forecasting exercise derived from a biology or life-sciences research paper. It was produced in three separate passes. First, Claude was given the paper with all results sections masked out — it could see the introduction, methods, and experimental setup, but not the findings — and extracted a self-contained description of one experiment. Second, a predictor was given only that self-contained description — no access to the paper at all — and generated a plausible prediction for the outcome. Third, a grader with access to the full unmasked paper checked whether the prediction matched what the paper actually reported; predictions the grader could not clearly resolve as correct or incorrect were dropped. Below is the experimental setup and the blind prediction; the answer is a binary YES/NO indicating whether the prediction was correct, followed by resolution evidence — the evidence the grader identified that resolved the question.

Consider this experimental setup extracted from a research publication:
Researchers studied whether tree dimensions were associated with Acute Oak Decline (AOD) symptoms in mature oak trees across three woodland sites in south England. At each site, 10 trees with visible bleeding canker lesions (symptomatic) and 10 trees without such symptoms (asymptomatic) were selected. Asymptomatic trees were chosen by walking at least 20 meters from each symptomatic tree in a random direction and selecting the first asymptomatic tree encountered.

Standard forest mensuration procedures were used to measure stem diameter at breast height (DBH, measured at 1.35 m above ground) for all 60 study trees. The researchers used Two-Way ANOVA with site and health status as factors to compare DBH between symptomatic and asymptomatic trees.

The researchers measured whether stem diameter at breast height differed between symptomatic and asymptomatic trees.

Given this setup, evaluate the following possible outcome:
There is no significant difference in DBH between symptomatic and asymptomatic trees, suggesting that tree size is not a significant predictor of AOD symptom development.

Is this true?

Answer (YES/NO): YES